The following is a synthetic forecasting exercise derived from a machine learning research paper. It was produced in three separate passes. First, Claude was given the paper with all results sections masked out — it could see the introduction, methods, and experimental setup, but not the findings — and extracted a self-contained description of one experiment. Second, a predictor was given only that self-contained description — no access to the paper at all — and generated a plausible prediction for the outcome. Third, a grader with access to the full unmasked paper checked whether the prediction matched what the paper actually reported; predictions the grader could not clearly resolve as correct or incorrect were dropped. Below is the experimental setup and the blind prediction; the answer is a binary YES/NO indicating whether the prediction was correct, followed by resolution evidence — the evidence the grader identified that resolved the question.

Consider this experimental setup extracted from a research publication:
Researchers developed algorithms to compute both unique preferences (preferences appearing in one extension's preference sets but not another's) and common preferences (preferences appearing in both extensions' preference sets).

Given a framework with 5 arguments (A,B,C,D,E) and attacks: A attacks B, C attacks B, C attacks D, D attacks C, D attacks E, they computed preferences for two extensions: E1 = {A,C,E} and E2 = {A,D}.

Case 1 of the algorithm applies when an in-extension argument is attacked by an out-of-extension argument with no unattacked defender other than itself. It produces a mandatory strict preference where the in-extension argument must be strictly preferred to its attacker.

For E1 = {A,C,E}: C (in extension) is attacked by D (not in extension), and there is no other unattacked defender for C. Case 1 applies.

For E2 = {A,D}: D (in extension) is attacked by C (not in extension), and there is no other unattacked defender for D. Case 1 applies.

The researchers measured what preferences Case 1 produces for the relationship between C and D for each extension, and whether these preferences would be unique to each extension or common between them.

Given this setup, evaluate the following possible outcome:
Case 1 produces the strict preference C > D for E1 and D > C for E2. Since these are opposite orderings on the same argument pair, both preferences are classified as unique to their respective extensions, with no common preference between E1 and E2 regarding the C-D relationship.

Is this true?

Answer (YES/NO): YES